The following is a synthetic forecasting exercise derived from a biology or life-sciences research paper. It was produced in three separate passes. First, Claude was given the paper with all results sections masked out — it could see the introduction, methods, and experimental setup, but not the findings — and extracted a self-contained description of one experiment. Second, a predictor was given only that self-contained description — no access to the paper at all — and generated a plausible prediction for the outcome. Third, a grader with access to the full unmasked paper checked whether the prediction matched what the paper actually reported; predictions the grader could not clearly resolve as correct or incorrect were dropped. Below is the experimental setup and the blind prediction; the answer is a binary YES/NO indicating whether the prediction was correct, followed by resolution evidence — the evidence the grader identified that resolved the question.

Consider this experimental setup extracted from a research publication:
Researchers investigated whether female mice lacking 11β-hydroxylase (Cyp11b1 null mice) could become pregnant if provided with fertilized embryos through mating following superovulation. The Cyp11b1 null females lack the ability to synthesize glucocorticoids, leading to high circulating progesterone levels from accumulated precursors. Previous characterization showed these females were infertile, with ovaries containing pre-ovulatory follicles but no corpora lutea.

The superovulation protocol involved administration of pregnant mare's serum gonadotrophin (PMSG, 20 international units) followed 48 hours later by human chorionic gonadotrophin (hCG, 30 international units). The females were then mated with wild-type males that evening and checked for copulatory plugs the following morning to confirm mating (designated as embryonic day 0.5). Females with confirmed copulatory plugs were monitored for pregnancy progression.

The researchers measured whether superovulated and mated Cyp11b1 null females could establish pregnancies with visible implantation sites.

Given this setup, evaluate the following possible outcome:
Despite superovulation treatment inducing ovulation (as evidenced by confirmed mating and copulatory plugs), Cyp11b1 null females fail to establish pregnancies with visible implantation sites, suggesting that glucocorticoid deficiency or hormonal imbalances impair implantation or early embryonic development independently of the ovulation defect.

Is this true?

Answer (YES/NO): NO